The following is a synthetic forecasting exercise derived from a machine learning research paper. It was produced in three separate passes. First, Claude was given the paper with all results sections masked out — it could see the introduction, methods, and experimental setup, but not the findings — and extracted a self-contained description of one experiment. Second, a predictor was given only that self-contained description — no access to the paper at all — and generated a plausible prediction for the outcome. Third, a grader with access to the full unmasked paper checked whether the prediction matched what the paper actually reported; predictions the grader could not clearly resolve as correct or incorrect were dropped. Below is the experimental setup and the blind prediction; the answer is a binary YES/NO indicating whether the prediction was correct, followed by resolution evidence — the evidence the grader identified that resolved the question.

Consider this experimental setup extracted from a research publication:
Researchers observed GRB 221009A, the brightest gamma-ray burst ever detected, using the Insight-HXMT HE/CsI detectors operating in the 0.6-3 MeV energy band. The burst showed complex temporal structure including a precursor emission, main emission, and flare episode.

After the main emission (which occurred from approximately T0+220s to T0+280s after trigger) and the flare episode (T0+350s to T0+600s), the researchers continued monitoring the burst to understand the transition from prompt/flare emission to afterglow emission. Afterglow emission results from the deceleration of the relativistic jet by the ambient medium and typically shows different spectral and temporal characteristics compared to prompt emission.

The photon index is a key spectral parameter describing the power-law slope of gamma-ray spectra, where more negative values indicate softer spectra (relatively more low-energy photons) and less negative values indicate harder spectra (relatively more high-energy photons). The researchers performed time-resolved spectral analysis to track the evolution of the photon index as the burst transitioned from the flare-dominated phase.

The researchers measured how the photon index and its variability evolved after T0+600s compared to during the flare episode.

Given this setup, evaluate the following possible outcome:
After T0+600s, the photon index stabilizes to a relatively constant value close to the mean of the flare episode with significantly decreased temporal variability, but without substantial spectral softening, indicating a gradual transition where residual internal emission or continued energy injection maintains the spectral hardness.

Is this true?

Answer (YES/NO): NO